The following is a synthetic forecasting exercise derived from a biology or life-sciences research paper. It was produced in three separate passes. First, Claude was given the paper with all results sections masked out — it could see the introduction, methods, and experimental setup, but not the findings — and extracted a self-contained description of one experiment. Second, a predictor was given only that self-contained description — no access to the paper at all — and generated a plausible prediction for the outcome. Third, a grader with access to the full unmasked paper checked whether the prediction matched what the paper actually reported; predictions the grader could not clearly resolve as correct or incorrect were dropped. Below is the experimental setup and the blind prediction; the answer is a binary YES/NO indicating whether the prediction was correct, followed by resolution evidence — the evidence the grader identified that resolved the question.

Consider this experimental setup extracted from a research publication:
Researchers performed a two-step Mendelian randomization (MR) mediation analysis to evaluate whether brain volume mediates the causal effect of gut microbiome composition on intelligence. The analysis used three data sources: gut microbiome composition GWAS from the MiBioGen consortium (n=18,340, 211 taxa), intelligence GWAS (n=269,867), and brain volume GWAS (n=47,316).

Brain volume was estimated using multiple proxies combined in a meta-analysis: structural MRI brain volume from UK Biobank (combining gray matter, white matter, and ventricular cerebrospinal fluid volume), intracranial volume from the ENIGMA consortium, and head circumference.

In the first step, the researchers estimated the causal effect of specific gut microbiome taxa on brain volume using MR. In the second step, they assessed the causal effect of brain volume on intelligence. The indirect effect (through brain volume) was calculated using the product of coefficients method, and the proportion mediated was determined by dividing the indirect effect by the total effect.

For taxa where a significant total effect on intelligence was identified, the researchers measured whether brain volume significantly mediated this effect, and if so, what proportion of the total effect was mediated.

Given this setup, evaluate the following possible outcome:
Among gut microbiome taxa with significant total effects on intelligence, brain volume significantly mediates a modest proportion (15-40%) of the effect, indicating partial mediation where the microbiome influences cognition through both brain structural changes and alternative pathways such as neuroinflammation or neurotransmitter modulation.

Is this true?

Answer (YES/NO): NO